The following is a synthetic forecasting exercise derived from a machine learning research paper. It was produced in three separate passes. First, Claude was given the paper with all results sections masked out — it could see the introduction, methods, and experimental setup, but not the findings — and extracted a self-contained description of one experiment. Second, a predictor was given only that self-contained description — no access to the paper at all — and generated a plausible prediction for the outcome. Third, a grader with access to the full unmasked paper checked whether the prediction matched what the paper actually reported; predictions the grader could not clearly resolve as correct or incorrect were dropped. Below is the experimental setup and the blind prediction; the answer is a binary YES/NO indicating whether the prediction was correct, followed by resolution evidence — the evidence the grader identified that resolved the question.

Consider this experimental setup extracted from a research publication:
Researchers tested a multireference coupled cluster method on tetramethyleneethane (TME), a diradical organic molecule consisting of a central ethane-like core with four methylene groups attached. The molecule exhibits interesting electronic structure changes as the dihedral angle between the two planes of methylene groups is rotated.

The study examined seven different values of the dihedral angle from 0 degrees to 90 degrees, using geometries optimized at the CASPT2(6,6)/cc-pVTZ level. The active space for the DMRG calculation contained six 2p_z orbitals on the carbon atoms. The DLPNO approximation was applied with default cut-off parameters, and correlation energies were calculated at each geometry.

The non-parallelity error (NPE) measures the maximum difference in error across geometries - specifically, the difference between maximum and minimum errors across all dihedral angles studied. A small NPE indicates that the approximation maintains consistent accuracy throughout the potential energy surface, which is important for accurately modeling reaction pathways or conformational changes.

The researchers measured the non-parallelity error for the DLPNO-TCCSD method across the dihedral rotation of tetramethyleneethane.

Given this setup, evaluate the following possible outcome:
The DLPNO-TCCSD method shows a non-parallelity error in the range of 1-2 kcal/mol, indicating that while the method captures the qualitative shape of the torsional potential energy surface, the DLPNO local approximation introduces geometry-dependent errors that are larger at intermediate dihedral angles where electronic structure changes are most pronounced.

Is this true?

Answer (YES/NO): NO